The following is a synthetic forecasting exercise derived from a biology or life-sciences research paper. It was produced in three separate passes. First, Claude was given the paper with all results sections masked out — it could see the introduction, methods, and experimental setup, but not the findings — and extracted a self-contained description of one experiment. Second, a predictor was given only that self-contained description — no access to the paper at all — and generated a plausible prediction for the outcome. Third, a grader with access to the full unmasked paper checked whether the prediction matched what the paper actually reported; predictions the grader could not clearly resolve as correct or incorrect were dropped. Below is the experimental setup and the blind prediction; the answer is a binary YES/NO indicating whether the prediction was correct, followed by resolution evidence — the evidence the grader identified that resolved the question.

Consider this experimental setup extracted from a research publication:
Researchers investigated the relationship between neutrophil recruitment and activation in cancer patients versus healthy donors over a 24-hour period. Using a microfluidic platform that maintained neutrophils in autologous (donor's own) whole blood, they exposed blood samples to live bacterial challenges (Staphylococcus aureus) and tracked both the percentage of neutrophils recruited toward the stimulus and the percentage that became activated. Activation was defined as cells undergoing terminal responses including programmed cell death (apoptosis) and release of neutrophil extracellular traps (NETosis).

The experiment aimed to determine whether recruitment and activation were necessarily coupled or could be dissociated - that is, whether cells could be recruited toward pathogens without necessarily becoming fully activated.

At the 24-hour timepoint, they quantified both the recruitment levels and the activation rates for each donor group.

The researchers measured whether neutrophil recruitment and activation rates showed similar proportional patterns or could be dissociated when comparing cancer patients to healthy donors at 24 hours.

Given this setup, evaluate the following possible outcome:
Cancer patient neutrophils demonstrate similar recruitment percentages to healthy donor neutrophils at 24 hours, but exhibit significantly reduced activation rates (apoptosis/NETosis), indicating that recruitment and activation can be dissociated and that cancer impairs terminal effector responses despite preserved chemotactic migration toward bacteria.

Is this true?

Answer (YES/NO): NO